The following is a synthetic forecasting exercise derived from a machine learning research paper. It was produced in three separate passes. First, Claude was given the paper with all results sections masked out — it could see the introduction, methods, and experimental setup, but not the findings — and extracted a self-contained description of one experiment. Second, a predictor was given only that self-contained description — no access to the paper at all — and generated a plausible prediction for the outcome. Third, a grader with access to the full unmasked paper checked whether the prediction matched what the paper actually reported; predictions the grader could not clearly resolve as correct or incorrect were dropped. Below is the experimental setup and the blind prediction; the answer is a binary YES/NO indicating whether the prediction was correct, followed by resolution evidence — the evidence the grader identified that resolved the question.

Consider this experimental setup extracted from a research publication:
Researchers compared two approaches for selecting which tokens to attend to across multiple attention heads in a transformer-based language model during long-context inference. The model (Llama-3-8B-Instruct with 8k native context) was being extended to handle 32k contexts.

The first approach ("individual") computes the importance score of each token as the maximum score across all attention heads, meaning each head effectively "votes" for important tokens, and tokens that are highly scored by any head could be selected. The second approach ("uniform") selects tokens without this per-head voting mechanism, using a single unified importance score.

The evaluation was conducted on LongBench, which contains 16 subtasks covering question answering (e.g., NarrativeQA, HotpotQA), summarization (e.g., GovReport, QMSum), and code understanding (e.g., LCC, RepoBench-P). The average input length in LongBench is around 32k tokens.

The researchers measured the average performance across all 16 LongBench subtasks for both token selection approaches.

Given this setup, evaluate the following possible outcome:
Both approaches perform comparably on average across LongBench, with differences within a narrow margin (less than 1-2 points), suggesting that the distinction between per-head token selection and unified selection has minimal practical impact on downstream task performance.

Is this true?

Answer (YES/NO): YES